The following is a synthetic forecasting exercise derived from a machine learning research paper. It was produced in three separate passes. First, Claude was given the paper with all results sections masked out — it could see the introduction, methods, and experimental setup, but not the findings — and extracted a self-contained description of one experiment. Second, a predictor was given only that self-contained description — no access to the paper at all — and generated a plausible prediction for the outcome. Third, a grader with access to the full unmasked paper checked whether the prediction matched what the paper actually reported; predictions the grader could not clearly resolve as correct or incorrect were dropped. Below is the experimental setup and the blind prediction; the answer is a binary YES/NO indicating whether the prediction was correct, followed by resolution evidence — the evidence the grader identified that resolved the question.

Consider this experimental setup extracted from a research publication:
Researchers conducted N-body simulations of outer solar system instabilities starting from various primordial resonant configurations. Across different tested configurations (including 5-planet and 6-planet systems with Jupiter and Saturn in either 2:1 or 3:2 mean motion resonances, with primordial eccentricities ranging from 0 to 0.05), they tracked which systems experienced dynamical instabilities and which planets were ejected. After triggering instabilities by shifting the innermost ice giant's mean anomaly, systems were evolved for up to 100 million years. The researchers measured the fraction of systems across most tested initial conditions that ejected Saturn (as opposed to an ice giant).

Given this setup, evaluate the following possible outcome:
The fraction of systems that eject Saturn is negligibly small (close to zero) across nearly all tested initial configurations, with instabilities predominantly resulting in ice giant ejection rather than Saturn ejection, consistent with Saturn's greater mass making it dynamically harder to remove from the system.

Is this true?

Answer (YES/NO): YES